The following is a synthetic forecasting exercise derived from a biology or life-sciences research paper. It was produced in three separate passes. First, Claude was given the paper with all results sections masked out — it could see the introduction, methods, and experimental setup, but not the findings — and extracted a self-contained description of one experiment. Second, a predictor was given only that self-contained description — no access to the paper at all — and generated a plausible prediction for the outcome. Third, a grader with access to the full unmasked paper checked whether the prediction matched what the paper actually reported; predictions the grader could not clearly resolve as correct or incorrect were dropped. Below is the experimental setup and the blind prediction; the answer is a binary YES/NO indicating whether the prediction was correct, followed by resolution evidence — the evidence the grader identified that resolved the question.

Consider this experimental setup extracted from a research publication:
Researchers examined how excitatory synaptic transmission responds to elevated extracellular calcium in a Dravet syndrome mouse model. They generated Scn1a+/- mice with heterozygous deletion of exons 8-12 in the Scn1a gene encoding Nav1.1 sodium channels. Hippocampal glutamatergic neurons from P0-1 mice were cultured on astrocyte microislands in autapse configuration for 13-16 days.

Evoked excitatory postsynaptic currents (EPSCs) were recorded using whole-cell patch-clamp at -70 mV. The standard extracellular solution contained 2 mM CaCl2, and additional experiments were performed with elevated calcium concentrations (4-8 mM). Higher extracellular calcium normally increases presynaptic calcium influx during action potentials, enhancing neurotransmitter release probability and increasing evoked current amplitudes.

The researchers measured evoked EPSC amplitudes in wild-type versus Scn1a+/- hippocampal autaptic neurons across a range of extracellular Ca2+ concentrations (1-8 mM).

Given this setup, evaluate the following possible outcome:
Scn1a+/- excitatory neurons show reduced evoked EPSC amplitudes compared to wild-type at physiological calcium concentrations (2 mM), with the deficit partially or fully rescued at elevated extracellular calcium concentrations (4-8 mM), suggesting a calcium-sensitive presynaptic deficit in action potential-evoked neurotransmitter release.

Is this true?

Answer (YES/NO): NO